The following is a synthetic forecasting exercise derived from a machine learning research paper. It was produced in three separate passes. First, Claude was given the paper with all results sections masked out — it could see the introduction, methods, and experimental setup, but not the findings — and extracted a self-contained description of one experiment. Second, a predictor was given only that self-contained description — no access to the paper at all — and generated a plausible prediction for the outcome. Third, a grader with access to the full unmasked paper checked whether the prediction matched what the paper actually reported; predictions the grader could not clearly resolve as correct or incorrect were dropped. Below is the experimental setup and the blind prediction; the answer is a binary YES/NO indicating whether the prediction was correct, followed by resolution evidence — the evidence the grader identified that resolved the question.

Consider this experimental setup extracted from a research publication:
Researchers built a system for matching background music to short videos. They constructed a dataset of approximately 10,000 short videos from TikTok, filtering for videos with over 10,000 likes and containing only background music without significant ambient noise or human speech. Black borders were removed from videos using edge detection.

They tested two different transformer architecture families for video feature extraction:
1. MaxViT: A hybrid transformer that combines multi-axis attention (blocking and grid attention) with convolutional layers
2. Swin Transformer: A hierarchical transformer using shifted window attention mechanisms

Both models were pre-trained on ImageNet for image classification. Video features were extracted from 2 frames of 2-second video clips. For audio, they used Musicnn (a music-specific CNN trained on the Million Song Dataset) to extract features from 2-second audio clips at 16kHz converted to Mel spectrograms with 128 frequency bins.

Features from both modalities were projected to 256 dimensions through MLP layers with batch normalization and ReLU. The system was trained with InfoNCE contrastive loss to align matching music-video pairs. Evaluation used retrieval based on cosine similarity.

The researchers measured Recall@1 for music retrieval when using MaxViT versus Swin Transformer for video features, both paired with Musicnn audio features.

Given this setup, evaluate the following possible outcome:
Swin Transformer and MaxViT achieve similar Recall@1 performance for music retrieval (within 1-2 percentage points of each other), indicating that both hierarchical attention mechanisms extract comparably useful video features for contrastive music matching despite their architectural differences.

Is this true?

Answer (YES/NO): NO